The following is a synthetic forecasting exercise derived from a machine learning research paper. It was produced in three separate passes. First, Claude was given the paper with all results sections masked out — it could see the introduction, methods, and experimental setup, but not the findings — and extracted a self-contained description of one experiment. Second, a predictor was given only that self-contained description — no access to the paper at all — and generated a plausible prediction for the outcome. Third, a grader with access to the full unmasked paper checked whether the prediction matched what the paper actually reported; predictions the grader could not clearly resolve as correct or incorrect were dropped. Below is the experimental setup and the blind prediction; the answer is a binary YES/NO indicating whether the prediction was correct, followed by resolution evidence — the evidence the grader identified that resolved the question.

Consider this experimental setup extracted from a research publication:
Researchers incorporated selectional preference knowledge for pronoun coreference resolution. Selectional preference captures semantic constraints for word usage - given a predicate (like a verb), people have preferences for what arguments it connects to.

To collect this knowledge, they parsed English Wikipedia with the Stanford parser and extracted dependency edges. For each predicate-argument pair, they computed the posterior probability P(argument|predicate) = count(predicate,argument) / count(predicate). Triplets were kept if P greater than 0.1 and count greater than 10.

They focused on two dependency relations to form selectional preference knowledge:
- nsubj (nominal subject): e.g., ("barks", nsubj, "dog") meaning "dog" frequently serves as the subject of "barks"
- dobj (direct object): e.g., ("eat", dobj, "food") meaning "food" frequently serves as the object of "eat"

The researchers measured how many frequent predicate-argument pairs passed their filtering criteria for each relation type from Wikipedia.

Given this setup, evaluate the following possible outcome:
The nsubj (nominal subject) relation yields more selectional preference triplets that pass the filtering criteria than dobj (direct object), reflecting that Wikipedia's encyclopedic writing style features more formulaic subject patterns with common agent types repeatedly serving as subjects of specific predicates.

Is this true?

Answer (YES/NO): YES